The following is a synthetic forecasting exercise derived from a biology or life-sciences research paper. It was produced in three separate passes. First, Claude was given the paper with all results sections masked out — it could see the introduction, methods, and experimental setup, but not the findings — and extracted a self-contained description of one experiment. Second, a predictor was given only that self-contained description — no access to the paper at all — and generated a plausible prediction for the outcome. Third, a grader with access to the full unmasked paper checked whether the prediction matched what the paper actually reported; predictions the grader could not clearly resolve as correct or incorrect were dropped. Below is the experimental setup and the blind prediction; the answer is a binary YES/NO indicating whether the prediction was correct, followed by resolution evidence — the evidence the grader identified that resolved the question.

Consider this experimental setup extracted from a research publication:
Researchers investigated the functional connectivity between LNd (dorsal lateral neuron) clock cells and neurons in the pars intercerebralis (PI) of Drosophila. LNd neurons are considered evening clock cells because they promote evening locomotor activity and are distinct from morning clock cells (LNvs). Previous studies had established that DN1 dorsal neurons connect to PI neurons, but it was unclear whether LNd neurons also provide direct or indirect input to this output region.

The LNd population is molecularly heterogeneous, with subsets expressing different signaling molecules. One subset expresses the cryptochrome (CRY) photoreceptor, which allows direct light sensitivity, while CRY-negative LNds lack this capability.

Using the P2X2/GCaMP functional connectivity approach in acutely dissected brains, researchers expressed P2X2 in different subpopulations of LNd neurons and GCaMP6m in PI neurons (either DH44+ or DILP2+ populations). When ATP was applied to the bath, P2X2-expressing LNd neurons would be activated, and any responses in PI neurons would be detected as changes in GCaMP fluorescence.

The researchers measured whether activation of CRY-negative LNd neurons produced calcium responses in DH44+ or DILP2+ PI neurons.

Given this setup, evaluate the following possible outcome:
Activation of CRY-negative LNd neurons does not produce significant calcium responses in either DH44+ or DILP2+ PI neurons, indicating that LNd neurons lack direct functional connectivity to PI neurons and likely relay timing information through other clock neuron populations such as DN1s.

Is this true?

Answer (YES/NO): NO